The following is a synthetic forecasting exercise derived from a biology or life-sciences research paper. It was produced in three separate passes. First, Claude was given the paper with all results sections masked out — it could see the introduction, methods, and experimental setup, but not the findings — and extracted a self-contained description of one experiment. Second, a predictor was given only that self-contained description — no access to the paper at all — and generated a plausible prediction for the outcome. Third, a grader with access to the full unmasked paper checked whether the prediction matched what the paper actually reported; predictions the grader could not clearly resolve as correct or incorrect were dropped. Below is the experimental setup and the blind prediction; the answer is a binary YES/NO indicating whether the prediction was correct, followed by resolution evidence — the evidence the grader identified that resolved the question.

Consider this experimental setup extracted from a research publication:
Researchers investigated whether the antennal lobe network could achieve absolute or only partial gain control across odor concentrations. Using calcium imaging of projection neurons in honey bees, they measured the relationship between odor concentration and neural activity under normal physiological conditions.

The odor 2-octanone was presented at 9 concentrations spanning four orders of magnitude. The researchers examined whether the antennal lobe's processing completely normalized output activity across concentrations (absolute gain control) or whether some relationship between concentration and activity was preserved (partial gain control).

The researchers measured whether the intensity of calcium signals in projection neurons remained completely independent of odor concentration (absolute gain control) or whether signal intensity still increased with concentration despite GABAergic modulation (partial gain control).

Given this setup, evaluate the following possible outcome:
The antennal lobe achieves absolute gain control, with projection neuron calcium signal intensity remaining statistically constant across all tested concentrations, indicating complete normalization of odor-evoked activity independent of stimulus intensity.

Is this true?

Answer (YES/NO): NO